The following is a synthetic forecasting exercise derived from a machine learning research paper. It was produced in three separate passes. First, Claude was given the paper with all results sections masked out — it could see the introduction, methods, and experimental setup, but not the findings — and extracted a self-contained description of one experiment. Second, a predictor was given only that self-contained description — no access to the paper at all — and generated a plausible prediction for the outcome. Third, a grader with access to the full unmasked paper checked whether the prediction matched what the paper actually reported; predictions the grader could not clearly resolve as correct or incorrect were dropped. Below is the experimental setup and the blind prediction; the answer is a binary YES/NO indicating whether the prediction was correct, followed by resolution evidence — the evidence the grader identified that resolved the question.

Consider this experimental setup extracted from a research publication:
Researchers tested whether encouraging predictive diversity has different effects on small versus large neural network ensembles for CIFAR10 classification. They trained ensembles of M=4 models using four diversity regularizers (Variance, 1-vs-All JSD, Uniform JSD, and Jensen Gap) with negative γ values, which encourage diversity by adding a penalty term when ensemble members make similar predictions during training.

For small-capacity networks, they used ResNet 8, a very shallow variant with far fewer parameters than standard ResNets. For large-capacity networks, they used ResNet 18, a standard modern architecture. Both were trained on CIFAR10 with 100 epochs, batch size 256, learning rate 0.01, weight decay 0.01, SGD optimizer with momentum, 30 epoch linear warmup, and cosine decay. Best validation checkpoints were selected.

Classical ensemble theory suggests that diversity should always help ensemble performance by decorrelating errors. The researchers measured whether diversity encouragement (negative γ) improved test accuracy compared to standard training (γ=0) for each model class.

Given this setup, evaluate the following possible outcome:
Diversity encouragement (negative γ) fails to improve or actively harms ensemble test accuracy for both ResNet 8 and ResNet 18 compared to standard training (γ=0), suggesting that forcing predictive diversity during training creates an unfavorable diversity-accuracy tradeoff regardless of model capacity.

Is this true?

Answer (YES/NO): NO